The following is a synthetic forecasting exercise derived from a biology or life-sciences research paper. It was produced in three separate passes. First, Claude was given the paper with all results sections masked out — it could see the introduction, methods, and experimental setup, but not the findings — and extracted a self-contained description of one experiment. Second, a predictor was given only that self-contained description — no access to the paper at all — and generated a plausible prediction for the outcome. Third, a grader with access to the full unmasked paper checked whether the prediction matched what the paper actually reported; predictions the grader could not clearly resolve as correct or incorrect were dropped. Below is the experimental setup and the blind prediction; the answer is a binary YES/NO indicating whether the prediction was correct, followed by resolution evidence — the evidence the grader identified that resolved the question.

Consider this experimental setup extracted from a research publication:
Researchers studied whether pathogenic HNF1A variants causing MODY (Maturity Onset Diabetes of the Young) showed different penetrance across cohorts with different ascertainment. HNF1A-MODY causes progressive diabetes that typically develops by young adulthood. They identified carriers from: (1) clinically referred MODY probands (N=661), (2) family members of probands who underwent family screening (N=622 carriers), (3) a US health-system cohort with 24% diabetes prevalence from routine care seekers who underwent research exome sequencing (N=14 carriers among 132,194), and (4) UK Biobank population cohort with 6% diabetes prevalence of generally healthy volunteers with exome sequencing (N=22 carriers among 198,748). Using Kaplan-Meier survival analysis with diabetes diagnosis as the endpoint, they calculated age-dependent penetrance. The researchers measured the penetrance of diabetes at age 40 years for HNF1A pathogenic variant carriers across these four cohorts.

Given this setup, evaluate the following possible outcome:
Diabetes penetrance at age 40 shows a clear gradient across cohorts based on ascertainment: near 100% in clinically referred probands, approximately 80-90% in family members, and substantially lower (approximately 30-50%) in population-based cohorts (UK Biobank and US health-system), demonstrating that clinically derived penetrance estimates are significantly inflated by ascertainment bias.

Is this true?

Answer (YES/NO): YES